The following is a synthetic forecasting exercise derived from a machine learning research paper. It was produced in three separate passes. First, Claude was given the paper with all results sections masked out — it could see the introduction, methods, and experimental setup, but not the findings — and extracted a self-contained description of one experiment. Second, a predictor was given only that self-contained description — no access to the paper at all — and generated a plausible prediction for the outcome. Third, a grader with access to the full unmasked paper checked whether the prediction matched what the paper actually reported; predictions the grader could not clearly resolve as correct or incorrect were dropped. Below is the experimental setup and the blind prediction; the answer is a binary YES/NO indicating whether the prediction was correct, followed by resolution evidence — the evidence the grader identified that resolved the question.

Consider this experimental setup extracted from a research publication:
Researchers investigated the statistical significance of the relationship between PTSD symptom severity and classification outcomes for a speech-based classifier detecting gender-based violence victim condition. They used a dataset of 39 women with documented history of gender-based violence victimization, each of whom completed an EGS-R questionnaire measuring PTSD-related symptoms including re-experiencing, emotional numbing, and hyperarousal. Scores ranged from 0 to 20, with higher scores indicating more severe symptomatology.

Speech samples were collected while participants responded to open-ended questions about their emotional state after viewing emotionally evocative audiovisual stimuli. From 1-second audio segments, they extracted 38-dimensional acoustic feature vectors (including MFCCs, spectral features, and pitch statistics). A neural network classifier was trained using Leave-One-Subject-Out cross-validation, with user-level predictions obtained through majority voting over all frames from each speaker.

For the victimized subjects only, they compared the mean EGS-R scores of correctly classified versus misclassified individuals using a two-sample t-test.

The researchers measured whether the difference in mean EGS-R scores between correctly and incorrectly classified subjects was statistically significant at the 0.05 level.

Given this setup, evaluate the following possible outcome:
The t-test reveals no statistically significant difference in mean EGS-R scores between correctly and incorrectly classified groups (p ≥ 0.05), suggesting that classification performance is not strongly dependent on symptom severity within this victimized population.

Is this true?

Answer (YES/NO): NO